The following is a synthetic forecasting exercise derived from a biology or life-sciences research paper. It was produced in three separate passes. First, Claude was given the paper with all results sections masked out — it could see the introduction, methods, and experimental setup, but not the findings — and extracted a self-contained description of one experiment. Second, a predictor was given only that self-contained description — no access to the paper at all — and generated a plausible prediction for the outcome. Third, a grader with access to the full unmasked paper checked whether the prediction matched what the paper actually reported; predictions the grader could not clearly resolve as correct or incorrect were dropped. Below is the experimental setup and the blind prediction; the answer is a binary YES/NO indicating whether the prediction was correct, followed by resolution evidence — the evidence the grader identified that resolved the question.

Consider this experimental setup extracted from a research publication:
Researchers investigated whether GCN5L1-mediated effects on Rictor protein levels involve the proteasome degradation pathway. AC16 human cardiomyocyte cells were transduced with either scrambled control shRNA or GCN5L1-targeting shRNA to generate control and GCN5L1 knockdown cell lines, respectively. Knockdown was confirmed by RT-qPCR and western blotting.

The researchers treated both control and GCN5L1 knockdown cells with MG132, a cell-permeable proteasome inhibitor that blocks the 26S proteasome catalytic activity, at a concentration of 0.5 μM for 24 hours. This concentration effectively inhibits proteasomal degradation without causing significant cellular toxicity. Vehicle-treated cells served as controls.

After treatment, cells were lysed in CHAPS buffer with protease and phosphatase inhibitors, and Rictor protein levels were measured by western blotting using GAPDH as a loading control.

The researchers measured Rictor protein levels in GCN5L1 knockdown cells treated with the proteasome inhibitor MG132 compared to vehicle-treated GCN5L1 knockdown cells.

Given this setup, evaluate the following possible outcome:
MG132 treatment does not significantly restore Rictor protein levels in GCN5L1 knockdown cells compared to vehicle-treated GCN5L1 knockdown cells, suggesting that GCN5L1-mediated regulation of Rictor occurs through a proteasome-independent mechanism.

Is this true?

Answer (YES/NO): NO